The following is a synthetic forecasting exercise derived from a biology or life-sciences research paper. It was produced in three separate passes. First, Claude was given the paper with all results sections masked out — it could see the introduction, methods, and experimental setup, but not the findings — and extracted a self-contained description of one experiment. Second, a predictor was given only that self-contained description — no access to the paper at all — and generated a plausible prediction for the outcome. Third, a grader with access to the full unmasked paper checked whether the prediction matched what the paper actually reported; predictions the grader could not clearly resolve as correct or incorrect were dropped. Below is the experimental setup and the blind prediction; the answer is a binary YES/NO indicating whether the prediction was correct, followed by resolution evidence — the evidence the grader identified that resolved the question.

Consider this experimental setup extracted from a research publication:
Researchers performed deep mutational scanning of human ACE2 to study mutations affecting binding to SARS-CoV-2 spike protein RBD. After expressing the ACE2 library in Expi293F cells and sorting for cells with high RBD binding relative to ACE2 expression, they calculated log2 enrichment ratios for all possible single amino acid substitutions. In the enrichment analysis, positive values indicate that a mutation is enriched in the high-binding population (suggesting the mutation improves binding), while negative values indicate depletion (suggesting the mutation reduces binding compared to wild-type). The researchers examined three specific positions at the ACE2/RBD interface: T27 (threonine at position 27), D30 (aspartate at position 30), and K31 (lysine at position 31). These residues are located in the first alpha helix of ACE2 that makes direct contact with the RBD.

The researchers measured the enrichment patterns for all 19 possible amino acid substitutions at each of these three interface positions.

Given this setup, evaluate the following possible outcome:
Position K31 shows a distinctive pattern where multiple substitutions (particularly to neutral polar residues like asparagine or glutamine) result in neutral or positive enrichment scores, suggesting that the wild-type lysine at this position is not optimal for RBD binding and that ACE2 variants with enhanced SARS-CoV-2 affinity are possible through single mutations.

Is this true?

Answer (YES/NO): NO